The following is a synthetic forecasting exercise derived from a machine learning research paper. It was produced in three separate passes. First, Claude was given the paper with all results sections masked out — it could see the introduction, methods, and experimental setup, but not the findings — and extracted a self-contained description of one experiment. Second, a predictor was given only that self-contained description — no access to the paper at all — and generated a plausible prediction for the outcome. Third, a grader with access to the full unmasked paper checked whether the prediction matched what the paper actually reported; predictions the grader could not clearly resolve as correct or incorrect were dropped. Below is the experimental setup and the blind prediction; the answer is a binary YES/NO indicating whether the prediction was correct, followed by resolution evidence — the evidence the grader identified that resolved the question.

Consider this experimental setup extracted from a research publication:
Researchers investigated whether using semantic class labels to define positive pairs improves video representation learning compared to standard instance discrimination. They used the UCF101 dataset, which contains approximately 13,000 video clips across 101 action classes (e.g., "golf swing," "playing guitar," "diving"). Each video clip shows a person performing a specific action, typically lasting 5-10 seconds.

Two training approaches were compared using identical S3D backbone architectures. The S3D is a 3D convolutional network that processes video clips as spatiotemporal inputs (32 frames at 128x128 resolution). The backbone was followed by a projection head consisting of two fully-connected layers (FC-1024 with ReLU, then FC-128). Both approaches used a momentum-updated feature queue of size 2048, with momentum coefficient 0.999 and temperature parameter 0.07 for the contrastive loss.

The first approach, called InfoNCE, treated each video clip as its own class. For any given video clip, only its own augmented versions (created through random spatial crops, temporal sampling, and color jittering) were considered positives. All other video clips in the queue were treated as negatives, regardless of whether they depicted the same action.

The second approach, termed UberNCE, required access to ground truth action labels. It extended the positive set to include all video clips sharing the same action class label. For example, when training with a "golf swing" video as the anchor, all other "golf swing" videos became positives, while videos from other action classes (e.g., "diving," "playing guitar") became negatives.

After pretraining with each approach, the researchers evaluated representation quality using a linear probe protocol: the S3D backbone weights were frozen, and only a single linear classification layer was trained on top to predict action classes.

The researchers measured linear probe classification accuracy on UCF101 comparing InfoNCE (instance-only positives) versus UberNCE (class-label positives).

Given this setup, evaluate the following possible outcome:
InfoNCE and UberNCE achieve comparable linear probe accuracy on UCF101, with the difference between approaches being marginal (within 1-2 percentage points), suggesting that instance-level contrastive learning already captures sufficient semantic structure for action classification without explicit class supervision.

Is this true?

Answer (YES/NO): NO